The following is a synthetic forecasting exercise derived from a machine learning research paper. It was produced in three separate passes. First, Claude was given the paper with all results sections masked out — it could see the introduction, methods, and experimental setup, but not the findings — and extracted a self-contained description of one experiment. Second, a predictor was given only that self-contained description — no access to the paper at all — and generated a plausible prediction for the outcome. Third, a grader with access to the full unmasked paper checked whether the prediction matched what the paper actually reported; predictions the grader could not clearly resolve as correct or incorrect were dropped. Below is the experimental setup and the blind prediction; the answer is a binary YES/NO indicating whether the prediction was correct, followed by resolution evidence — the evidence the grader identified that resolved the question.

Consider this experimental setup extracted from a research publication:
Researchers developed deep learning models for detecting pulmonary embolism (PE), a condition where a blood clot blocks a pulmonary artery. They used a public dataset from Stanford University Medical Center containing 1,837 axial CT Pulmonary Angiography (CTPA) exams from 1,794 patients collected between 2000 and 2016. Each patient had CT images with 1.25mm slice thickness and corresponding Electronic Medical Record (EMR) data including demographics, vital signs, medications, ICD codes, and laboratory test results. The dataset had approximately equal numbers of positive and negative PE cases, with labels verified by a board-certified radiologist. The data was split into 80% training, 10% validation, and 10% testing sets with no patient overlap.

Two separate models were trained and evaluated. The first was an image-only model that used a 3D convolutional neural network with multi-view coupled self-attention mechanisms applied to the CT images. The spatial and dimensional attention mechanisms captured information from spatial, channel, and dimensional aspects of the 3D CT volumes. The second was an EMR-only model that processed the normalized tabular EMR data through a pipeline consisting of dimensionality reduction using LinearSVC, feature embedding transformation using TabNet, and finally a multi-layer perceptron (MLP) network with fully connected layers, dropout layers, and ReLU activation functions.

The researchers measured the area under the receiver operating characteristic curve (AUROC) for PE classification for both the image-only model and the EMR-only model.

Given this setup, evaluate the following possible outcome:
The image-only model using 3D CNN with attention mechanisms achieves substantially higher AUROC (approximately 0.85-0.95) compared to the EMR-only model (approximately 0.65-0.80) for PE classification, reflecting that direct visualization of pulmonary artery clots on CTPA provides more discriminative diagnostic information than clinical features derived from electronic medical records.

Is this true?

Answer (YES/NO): NO